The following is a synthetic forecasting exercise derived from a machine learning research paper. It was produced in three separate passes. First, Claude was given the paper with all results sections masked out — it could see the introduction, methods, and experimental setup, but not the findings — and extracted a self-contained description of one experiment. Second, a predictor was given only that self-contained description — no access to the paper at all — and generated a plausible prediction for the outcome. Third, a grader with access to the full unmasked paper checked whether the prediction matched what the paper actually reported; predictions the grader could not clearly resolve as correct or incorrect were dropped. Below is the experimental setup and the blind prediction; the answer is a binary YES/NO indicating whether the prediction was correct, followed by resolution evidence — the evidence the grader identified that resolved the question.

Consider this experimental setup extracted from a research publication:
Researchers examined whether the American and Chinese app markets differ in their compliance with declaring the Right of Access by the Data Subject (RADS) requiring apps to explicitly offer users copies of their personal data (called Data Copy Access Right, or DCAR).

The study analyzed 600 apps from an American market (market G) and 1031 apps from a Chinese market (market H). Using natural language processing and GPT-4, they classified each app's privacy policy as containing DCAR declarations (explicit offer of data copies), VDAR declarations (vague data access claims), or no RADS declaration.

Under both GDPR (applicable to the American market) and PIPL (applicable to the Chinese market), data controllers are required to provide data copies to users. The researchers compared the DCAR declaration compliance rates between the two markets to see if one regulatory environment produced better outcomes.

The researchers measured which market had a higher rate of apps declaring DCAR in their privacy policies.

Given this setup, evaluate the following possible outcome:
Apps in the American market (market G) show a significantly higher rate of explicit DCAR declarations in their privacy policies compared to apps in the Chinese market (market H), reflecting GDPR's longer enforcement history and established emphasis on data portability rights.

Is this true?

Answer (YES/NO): YES